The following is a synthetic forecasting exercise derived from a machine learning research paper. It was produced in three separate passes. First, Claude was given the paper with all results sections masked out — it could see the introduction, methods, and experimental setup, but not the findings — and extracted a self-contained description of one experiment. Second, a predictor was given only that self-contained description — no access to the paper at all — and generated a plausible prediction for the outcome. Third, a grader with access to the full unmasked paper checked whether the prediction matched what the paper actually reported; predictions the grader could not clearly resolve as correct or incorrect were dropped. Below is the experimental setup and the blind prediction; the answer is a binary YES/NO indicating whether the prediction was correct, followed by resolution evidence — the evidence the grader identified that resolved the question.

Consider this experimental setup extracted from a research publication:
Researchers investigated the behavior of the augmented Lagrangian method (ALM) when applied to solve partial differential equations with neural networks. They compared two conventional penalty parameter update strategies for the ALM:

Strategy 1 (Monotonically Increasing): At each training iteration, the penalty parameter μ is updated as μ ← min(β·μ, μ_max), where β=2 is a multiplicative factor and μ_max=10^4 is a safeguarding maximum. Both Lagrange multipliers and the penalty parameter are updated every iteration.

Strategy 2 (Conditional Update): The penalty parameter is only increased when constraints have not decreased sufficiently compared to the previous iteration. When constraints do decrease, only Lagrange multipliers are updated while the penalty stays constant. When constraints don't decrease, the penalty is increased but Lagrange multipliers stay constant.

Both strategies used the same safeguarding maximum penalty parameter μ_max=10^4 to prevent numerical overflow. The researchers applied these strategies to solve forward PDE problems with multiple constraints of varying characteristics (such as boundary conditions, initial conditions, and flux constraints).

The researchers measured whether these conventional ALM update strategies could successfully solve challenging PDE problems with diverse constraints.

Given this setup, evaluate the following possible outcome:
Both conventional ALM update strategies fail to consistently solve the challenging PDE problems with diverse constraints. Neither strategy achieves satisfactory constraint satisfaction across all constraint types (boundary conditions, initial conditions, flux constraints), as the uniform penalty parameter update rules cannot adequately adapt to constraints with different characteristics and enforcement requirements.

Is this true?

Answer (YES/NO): YES